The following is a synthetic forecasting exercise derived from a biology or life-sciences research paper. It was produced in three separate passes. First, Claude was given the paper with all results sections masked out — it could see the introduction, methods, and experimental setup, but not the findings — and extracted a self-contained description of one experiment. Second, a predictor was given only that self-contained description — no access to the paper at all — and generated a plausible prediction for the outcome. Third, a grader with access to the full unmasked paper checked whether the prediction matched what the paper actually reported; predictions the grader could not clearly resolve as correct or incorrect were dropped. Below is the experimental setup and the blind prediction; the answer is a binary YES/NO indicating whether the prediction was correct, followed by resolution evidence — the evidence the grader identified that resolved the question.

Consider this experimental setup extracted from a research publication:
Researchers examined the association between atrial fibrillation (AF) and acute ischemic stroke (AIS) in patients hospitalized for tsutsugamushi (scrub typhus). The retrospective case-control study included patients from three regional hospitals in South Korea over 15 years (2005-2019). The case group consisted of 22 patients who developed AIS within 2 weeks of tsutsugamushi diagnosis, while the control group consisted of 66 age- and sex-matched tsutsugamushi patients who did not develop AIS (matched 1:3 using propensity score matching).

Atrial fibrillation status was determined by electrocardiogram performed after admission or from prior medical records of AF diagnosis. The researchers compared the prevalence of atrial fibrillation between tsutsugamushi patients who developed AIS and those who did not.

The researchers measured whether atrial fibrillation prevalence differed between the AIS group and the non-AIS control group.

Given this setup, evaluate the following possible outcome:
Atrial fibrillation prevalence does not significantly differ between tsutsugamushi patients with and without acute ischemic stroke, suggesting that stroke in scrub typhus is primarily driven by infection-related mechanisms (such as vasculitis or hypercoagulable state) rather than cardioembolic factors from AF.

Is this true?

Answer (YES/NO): NO